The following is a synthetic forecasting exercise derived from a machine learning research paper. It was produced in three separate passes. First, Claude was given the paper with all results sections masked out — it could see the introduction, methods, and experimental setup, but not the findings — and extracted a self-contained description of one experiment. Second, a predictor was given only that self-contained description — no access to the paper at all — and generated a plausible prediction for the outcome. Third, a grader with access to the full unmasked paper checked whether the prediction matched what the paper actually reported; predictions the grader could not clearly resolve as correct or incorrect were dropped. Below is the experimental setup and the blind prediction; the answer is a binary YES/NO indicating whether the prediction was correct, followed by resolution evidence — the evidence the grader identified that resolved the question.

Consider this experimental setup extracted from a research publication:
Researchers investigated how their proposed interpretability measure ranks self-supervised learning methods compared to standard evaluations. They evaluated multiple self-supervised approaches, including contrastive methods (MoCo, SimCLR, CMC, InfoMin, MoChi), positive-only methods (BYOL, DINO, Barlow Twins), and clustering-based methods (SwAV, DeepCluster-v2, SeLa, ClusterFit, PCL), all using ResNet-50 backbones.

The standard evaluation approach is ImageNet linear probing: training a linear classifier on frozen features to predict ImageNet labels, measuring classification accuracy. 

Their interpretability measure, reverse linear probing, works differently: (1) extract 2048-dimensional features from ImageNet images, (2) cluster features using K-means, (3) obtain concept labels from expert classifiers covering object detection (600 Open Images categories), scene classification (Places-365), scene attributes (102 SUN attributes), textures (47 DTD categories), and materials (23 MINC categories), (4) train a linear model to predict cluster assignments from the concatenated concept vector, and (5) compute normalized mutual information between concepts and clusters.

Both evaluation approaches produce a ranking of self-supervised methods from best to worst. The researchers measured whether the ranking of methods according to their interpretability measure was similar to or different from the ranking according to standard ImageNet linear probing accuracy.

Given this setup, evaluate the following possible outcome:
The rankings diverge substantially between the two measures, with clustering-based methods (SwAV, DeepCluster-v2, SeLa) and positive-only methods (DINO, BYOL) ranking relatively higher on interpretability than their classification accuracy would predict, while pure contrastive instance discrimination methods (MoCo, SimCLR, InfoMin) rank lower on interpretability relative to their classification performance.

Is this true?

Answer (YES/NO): NO